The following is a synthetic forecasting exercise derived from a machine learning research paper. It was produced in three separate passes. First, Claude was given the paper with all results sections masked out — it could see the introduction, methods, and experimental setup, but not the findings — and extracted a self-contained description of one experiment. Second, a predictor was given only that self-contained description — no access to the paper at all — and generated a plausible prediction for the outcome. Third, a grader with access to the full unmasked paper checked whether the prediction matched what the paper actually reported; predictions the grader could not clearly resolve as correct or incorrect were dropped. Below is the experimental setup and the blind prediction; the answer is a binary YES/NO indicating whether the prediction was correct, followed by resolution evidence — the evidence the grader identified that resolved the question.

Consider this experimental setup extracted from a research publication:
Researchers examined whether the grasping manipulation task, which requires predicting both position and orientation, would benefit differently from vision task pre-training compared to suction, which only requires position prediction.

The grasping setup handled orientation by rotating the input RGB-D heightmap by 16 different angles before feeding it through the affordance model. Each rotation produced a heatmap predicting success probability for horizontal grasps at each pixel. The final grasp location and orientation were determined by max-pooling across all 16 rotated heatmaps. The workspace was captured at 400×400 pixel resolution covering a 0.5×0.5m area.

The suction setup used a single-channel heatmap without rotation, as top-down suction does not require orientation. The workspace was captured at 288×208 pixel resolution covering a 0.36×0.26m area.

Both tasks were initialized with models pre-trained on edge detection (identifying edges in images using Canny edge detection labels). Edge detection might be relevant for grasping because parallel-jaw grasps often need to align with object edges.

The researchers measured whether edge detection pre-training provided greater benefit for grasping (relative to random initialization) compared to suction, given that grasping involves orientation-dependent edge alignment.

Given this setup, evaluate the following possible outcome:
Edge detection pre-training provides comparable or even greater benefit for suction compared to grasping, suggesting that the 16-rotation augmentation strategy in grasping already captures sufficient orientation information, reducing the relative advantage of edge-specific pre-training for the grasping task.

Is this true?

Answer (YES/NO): YES